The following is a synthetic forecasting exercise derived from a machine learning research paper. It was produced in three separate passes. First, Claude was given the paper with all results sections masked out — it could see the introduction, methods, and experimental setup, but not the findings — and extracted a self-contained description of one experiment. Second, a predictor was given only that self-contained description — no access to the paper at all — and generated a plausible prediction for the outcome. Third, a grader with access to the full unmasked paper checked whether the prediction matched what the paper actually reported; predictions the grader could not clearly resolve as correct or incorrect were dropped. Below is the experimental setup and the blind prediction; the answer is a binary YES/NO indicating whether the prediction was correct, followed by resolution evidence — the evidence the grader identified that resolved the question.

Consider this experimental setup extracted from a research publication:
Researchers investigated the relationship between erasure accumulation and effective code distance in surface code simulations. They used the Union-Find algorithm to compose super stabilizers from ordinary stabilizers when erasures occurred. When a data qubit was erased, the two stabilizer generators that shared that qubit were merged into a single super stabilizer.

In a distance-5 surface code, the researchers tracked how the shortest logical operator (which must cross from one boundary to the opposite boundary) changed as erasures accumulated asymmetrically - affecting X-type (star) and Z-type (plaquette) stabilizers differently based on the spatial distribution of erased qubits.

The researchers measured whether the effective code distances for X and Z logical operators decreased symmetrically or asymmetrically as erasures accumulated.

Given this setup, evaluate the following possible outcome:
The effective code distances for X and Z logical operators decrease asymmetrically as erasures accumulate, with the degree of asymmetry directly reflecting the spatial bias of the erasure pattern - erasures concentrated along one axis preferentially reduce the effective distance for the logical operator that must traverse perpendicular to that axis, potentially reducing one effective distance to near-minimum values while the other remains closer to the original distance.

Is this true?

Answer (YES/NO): YES